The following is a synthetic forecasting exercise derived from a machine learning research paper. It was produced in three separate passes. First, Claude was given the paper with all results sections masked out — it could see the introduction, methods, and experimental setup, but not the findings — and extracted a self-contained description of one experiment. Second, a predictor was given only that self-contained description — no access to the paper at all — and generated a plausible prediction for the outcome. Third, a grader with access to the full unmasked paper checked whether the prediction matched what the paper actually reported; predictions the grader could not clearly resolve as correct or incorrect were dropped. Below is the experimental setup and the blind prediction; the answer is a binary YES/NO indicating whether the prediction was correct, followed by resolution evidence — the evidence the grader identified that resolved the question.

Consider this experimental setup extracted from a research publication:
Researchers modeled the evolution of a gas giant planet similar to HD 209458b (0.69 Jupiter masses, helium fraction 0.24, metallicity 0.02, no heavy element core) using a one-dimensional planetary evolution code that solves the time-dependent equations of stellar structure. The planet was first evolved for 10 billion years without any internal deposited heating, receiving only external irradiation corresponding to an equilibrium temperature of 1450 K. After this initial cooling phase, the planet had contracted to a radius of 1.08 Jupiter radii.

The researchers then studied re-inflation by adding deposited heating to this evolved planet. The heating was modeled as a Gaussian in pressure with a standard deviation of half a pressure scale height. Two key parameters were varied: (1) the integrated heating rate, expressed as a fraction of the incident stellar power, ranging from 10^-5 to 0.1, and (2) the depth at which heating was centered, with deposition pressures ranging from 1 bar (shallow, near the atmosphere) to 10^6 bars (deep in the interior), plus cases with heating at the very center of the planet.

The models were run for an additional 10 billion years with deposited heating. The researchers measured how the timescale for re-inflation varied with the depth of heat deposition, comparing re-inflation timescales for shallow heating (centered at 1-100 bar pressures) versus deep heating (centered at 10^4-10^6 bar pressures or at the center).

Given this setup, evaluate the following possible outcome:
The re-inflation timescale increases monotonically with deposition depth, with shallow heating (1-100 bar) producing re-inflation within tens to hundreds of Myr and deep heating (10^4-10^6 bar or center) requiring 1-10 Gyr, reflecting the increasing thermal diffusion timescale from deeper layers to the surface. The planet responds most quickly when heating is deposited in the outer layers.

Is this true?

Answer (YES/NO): NO